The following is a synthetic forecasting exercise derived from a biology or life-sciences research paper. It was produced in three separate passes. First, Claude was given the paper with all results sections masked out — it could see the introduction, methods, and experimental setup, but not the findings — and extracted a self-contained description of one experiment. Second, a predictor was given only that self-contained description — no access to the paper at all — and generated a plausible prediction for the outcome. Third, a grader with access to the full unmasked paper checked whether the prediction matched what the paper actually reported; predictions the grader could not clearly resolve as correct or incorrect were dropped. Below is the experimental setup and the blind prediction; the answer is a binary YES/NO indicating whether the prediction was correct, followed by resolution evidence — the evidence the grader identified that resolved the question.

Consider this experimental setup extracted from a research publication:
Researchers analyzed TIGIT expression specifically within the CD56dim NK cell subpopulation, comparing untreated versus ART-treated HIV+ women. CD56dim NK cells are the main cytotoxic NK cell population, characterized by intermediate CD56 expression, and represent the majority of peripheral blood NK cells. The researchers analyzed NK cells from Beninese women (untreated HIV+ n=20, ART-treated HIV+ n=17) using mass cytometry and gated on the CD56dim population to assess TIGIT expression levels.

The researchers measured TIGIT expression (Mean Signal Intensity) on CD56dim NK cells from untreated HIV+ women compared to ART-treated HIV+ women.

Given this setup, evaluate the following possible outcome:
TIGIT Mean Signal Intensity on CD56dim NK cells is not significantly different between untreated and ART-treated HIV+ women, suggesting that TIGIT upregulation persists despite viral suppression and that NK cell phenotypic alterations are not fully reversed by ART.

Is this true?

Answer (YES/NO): NO